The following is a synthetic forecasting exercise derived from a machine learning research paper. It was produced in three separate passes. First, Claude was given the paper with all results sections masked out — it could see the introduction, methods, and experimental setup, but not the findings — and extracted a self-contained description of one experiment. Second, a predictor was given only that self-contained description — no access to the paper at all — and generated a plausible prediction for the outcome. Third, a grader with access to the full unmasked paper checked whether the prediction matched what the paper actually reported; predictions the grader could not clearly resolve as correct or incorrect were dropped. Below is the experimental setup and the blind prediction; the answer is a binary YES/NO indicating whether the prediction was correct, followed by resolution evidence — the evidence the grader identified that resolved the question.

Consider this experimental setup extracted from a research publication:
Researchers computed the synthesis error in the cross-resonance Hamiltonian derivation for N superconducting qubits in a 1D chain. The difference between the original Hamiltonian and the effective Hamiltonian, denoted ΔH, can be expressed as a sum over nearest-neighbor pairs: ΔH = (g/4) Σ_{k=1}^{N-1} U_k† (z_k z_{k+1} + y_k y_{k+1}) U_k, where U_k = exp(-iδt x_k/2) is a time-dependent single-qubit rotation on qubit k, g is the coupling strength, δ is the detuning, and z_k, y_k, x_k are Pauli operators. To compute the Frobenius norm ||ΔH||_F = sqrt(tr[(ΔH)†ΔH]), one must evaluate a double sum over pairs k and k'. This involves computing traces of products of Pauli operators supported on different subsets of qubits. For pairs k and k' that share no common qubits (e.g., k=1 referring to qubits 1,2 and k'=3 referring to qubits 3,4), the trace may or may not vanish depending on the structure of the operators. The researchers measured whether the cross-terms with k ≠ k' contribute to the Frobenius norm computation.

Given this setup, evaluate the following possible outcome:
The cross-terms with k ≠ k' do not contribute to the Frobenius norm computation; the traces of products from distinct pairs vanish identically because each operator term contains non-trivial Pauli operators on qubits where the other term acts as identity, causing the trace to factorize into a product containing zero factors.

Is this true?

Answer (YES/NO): YES